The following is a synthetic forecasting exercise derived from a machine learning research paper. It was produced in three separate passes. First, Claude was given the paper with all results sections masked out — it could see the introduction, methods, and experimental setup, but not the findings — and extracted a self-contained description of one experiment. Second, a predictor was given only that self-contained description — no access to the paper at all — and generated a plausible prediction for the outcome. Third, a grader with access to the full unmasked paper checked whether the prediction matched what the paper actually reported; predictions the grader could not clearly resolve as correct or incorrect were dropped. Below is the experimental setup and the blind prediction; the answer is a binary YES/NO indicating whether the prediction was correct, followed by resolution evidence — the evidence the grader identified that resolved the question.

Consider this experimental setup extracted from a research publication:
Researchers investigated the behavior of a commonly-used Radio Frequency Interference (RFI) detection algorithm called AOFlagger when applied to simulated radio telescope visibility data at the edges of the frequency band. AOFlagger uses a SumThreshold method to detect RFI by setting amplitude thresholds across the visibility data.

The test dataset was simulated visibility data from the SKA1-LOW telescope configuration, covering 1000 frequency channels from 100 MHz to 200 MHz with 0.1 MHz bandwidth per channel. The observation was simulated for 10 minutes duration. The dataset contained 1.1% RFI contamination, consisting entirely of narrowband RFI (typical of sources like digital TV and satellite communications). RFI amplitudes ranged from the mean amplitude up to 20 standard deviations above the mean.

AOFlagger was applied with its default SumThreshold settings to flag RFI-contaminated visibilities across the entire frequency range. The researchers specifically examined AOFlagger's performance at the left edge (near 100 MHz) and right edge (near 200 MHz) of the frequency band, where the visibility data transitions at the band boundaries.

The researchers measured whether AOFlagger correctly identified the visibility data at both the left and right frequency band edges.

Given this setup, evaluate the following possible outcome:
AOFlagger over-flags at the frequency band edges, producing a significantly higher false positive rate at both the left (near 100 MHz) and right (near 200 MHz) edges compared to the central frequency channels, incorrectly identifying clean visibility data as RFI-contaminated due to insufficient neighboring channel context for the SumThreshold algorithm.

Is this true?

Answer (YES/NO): YES